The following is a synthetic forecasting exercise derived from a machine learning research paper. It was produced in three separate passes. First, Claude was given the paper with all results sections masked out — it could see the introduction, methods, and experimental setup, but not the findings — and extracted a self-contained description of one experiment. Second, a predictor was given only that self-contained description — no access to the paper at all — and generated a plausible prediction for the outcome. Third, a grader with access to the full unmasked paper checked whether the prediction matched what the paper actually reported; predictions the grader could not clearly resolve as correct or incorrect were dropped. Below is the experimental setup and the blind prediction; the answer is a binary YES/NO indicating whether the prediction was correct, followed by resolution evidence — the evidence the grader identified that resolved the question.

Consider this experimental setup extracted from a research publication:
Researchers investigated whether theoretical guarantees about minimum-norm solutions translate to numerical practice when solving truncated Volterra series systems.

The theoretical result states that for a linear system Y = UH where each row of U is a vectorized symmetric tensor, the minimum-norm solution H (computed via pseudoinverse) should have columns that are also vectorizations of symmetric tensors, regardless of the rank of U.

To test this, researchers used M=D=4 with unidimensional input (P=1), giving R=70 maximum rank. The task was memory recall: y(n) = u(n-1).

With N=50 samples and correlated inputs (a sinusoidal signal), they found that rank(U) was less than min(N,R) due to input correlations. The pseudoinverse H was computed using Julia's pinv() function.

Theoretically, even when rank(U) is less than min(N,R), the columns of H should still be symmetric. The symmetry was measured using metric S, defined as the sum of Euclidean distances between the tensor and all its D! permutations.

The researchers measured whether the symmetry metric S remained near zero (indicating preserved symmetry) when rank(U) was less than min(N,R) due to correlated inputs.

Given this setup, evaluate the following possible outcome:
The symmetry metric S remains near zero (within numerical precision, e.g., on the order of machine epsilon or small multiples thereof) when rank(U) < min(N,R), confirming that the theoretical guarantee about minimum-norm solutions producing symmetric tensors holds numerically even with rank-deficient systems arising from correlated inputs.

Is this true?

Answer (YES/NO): NO